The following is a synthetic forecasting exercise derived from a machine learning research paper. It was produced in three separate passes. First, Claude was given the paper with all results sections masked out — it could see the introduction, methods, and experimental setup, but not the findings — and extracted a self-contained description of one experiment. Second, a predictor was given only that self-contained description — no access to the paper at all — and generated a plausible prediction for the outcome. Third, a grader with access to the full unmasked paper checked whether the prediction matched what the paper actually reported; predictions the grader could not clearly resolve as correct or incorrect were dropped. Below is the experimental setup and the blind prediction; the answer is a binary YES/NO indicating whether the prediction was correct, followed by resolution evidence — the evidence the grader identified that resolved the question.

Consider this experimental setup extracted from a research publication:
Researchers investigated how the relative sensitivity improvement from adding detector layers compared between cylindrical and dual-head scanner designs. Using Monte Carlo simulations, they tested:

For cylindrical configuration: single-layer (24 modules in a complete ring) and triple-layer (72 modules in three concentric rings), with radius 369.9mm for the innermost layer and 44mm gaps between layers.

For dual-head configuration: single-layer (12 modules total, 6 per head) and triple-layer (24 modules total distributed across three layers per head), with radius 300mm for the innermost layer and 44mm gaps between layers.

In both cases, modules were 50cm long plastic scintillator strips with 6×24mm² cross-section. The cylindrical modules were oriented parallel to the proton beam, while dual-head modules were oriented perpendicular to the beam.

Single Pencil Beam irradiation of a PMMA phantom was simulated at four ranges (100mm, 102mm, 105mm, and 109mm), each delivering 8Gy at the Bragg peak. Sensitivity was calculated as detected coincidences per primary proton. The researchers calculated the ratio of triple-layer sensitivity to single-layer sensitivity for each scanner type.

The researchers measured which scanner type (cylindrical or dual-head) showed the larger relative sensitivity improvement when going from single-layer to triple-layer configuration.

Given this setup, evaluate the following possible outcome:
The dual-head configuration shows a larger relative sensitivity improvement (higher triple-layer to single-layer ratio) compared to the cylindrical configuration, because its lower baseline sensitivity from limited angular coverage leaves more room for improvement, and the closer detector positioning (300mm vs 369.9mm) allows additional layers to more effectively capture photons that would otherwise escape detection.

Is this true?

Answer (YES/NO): NO